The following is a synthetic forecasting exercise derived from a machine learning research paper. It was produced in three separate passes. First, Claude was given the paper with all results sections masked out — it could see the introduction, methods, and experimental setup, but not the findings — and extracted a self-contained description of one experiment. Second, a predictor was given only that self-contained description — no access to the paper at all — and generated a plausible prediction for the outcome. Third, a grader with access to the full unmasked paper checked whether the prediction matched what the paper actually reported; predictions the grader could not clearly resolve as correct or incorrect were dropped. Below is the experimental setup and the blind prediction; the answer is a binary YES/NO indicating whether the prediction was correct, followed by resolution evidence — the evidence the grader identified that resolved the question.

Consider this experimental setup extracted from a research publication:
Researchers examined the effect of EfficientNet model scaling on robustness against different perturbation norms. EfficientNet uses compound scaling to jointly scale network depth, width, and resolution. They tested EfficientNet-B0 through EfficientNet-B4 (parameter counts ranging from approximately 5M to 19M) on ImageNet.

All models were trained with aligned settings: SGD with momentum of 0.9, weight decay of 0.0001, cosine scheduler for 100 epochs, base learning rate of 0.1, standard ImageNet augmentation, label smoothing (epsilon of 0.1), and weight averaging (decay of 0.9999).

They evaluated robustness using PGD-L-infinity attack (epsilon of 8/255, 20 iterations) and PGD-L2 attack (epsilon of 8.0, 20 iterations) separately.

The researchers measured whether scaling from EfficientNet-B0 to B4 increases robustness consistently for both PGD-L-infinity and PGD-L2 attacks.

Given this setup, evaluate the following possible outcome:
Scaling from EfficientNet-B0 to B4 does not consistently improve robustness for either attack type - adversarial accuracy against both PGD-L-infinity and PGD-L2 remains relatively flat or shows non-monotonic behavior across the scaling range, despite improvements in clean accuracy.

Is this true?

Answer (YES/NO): NO